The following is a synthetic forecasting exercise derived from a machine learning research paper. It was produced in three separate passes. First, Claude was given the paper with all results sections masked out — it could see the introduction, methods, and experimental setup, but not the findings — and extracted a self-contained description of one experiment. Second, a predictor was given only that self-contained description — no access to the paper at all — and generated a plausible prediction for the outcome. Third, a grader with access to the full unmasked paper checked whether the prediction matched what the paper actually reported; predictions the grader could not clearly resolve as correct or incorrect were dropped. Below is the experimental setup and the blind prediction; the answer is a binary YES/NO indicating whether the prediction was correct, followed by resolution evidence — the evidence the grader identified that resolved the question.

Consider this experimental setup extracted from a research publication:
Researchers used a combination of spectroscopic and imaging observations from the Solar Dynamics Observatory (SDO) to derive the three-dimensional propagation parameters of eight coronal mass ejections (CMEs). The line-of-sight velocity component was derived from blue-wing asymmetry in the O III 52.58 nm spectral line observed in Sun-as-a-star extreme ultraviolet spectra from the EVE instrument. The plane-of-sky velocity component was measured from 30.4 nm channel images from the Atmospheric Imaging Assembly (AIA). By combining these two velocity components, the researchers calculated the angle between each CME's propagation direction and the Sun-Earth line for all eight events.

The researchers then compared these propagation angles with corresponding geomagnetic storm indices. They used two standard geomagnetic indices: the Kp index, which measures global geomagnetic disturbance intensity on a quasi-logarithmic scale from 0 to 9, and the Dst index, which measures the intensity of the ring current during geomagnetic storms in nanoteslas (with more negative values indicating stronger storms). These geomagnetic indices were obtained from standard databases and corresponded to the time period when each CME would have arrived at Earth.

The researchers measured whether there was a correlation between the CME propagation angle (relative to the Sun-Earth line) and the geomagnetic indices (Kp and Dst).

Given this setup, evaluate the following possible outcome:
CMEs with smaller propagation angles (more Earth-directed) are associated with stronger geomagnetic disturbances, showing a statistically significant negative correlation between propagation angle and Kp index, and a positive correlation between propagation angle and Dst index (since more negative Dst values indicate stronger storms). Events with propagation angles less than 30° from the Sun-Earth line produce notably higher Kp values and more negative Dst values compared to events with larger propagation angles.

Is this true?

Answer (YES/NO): YES